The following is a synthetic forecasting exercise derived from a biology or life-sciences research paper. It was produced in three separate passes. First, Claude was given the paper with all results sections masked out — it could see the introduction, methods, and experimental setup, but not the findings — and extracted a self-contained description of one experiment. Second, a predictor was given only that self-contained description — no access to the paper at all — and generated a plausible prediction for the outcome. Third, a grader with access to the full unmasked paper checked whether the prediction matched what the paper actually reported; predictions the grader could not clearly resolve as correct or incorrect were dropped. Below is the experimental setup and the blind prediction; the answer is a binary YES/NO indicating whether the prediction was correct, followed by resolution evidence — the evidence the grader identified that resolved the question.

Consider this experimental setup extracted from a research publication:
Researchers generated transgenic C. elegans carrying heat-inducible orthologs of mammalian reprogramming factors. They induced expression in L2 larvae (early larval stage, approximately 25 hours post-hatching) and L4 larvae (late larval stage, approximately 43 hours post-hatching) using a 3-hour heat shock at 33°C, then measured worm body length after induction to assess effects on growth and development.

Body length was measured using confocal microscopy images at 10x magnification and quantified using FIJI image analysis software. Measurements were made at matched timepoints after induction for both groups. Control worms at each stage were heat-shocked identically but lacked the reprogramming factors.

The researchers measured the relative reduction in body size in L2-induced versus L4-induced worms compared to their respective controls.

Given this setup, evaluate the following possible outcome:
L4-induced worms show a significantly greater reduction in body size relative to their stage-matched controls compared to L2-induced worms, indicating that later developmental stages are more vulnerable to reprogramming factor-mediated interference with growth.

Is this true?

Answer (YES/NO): NO